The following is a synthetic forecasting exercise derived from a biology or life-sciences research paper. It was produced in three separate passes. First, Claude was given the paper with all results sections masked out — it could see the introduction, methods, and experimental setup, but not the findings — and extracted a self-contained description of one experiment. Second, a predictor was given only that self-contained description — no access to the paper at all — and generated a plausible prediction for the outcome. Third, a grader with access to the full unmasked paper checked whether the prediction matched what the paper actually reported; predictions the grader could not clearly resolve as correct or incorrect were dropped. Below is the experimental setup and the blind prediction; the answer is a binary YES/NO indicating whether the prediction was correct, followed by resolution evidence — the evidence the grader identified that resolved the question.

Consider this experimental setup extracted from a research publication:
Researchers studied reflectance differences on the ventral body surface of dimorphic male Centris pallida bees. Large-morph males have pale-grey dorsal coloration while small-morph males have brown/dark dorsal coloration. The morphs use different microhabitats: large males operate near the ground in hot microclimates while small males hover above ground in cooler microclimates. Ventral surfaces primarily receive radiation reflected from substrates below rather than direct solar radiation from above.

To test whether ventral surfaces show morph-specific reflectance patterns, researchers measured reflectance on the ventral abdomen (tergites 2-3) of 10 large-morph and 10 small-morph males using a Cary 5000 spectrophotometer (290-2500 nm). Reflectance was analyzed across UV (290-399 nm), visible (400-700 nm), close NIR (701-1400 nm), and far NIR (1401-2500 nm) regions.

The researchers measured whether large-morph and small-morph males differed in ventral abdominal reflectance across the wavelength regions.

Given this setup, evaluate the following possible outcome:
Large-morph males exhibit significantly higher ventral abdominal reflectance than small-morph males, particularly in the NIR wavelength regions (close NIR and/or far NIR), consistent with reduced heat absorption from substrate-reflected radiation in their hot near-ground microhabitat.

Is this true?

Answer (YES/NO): NO